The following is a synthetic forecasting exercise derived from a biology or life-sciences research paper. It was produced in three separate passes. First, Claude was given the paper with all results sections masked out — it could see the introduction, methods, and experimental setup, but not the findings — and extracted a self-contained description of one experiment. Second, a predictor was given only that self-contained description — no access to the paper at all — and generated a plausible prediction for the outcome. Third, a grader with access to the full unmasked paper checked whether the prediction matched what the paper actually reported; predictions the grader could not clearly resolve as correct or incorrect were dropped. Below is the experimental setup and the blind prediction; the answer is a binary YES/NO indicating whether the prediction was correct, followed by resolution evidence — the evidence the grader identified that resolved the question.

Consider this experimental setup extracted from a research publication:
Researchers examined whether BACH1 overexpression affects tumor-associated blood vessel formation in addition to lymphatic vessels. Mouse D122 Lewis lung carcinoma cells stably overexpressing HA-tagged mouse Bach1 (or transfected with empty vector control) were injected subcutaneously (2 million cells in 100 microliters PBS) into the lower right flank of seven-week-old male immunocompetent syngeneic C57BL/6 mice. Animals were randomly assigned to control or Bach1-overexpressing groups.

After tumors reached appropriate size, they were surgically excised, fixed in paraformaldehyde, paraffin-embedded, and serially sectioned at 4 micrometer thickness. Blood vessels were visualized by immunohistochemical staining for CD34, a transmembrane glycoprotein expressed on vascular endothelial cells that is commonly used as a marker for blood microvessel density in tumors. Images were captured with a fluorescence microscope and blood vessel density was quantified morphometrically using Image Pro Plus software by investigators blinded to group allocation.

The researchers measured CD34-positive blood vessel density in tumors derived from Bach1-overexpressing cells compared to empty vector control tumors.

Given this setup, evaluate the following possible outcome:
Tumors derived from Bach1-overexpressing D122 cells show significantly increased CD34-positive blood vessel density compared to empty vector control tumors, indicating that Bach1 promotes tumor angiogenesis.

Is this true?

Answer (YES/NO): YES